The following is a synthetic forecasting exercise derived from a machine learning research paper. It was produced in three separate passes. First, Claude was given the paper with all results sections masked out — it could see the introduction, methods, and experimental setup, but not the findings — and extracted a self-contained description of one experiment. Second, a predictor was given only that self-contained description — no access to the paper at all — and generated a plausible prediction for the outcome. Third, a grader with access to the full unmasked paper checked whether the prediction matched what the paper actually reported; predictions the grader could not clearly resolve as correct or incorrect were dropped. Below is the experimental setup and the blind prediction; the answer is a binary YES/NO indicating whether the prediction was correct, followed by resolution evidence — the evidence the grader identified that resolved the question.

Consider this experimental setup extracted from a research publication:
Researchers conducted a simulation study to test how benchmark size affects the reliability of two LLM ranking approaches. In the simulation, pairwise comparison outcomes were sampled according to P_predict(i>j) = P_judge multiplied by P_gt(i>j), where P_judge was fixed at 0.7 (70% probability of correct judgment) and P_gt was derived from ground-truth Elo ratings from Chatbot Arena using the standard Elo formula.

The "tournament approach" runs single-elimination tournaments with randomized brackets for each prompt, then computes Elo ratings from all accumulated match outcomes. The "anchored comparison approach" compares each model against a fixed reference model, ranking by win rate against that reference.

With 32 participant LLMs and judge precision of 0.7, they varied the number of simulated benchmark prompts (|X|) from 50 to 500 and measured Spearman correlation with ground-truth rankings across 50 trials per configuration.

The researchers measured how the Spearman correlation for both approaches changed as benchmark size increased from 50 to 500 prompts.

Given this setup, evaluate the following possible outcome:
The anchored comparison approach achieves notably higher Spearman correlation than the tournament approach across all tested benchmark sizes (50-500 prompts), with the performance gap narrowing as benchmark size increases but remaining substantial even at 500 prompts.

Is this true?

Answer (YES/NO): NO